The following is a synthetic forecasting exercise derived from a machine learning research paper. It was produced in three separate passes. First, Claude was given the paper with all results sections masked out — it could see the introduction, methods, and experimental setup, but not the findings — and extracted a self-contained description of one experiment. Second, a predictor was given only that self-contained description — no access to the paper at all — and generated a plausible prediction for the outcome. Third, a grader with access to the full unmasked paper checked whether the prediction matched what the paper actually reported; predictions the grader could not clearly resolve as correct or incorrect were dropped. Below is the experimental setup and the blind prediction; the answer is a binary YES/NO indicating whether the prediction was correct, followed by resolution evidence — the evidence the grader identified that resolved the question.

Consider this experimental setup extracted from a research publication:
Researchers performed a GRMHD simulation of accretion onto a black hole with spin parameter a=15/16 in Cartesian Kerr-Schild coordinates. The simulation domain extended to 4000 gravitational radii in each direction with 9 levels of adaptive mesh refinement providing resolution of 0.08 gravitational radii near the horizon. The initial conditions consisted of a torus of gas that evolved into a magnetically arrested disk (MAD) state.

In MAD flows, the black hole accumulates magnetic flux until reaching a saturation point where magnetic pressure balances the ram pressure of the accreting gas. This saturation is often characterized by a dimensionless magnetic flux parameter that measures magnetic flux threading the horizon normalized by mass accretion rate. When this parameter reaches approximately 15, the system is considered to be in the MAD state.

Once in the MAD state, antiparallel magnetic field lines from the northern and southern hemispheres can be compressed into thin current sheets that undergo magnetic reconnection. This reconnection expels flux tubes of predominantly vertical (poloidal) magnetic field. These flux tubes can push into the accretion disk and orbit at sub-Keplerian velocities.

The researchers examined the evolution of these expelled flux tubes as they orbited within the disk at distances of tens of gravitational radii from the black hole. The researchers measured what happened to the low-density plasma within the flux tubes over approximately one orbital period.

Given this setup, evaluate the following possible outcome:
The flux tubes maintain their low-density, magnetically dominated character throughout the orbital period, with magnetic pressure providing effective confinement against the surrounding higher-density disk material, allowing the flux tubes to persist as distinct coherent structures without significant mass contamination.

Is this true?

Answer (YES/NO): NO